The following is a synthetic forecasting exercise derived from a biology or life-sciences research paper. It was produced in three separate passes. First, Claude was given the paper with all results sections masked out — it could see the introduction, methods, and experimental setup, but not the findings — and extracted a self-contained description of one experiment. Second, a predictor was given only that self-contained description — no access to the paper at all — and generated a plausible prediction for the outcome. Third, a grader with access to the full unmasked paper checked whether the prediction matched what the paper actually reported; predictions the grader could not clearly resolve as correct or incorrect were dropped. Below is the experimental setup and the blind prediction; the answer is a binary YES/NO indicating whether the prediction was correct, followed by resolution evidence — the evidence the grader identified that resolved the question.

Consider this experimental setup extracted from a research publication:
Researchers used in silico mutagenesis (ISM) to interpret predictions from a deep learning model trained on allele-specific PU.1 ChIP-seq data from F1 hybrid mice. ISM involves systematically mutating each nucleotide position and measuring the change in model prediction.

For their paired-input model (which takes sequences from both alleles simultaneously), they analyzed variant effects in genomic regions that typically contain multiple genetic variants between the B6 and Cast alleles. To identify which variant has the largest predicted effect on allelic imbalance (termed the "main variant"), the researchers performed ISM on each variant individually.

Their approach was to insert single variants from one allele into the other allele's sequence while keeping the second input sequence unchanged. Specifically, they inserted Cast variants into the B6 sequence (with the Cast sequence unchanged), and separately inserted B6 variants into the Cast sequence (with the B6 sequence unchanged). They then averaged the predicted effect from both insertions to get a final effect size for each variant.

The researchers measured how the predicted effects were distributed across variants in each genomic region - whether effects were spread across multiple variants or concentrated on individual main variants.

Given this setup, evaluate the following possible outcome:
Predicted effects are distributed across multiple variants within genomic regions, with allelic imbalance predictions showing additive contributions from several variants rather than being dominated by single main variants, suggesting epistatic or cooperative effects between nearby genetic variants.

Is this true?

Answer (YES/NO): NO